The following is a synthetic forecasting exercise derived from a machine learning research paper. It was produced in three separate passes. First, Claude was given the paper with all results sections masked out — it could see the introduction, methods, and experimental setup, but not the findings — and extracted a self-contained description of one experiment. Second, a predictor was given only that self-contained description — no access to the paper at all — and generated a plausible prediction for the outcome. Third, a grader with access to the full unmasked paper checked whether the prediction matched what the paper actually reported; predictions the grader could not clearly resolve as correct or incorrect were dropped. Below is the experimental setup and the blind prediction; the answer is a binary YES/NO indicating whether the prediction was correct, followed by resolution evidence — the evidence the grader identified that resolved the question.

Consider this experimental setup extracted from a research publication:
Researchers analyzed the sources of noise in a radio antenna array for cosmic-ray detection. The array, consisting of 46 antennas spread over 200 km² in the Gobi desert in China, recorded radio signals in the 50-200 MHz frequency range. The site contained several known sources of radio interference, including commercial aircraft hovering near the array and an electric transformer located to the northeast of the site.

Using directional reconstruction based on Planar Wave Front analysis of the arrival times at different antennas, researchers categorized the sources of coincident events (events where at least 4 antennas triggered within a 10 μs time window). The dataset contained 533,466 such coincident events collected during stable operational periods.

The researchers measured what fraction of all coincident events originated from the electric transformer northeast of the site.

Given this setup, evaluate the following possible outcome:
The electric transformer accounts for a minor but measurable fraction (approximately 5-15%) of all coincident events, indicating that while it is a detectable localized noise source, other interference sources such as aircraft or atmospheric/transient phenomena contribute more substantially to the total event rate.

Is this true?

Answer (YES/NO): NO